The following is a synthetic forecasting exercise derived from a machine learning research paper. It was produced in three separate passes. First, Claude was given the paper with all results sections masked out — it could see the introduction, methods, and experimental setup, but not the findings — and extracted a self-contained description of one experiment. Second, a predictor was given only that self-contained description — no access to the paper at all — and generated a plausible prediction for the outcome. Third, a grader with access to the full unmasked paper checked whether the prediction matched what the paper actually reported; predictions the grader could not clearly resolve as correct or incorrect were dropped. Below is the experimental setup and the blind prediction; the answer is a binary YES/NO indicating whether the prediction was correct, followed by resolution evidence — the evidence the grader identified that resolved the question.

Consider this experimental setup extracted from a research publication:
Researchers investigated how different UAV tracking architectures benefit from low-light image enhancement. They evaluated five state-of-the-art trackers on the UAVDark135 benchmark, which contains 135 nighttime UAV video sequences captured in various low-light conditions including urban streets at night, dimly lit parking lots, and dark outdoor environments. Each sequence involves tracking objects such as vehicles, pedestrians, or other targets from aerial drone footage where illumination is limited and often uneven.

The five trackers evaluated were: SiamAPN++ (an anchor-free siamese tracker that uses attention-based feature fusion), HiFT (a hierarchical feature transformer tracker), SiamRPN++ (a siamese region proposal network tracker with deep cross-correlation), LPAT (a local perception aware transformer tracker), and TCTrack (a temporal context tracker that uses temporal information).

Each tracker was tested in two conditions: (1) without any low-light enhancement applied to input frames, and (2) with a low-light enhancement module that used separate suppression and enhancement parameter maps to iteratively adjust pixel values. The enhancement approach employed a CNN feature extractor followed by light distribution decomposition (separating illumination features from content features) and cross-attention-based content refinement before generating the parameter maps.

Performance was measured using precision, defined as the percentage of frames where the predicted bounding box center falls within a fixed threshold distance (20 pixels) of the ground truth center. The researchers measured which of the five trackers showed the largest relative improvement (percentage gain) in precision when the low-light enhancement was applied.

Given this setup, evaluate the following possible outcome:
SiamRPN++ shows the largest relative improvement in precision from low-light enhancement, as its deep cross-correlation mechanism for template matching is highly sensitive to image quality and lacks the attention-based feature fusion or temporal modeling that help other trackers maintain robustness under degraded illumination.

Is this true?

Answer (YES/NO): NO